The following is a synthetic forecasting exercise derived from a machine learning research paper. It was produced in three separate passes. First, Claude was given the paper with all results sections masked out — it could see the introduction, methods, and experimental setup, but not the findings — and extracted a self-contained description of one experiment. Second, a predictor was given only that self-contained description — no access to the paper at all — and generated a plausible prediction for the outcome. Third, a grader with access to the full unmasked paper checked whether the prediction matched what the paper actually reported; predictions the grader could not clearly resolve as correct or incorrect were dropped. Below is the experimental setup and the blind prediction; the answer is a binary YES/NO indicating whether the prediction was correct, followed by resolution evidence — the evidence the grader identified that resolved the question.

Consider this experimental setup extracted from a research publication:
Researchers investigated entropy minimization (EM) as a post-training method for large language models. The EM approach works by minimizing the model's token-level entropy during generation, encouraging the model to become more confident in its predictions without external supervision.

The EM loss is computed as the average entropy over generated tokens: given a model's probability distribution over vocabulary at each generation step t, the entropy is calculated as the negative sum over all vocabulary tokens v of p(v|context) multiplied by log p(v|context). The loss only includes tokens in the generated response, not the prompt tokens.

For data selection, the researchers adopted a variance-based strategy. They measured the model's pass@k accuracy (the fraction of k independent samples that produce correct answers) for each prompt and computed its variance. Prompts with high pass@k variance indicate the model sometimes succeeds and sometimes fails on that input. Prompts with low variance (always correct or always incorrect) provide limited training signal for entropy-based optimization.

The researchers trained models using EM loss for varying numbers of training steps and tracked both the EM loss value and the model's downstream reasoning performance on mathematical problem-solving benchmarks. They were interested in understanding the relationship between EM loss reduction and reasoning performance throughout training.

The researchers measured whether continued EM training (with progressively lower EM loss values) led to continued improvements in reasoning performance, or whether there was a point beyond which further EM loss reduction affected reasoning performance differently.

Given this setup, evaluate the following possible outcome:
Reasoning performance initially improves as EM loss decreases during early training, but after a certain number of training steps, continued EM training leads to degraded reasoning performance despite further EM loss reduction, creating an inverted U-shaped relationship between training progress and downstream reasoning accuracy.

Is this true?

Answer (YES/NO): YES